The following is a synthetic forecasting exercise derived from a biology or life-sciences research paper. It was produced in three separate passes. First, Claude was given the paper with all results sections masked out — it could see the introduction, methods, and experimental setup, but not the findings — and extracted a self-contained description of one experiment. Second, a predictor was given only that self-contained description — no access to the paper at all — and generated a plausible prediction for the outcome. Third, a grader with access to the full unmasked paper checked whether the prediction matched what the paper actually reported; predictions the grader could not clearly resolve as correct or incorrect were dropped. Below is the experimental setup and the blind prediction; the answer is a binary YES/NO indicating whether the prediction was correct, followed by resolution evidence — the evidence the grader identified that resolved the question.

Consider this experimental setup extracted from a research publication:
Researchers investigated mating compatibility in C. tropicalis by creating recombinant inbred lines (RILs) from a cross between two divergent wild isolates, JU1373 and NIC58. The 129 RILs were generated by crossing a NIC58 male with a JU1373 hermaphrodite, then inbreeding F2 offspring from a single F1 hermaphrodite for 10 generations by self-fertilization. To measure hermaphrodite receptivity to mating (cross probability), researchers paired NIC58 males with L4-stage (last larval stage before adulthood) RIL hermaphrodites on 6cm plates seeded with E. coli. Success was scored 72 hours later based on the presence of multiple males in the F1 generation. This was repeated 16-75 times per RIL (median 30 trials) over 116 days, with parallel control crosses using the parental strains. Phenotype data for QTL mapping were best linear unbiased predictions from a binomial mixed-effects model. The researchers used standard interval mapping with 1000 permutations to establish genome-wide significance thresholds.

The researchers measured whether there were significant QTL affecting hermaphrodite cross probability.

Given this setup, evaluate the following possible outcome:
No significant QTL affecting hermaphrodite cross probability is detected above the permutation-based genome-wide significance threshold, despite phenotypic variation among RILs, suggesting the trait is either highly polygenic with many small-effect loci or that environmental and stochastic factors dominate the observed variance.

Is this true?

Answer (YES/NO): NO